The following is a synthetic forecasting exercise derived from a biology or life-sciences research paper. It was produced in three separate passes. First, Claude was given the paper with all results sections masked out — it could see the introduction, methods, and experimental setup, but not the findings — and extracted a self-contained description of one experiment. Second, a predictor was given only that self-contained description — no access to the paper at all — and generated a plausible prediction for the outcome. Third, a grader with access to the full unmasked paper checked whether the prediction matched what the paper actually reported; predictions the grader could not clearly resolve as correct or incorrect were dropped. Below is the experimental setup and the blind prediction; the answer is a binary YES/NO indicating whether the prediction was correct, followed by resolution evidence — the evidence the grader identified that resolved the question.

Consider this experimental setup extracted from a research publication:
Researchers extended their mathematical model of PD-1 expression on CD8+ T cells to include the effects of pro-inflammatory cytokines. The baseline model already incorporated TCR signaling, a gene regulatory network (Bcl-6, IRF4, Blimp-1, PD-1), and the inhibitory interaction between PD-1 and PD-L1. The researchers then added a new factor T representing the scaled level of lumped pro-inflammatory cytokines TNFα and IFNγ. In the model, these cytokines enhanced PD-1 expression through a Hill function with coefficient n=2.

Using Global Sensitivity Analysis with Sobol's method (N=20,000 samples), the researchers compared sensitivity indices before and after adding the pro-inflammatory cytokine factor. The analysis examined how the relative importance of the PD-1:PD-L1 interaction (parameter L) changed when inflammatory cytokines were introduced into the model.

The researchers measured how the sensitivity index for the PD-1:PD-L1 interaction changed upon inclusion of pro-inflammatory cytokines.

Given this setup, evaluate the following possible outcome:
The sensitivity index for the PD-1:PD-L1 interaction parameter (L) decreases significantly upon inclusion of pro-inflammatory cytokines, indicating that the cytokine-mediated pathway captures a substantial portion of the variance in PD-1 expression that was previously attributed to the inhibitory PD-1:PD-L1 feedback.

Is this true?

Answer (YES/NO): NO